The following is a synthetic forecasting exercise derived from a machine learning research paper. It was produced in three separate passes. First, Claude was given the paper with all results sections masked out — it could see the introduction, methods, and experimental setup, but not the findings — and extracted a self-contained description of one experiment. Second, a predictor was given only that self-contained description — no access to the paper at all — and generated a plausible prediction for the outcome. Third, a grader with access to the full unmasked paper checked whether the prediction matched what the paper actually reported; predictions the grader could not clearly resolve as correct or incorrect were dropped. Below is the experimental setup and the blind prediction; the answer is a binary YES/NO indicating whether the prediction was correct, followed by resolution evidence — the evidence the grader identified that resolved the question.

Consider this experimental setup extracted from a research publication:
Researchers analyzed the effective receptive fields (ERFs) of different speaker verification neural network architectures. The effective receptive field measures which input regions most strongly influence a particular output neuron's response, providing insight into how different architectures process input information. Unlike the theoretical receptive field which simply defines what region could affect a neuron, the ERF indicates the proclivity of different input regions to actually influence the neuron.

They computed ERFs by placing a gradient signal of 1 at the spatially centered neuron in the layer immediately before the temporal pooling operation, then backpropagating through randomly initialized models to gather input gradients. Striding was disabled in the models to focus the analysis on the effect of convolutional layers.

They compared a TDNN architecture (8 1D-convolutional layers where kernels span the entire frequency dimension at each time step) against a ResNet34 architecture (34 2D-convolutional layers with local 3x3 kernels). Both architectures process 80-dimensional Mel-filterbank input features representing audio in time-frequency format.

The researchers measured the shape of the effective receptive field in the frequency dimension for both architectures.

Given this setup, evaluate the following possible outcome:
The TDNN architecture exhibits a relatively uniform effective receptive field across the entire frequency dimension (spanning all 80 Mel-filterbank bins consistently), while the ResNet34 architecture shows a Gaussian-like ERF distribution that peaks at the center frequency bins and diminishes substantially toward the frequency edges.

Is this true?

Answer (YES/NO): YES